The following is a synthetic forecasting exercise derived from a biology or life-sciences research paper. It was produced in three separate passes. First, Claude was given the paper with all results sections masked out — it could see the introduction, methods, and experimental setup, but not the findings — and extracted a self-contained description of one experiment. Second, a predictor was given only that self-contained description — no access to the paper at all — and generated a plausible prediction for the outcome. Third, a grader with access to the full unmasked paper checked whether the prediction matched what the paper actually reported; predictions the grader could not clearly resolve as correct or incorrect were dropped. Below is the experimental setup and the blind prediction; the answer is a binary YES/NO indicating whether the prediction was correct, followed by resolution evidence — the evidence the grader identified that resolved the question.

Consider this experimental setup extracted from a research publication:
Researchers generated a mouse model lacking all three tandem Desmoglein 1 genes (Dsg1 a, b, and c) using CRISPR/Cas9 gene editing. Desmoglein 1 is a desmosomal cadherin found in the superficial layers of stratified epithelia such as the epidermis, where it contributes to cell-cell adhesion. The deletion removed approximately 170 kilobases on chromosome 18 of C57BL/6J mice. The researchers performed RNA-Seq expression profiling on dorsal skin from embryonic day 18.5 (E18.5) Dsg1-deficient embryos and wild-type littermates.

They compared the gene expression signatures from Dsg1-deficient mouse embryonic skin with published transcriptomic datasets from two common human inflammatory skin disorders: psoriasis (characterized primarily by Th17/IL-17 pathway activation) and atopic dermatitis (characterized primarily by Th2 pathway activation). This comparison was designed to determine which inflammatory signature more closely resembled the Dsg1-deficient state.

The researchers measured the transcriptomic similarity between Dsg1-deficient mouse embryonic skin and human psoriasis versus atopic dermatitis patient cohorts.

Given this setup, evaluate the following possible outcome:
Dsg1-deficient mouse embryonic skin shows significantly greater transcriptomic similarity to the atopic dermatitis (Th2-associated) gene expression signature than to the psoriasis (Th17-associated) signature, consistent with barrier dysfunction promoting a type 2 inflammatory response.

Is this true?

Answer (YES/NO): NO